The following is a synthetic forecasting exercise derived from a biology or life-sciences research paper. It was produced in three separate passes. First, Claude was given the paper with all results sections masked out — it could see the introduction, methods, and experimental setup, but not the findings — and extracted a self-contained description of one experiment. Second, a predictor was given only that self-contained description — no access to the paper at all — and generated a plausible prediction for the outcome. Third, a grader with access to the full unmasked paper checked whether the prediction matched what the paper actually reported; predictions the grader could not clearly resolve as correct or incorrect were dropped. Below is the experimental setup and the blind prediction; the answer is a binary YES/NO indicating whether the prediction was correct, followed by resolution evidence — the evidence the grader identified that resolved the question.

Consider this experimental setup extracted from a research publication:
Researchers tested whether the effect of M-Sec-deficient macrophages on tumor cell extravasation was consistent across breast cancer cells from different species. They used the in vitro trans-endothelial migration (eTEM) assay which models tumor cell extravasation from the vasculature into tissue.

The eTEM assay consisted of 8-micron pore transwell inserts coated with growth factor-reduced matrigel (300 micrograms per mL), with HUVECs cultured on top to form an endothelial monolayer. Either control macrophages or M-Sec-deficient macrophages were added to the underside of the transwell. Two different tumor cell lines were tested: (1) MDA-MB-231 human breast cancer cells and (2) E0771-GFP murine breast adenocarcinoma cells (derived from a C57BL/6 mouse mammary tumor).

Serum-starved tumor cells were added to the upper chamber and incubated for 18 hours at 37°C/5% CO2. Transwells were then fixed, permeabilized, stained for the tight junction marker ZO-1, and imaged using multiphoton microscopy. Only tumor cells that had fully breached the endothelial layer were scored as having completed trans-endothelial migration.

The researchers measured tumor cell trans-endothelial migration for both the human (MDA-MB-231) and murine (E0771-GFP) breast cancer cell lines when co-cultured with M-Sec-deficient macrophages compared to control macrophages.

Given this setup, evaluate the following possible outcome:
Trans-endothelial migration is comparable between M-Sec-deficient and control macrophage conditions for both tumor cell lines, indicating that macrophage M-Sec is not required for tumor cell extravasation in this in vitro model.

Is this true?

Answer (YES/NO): NO